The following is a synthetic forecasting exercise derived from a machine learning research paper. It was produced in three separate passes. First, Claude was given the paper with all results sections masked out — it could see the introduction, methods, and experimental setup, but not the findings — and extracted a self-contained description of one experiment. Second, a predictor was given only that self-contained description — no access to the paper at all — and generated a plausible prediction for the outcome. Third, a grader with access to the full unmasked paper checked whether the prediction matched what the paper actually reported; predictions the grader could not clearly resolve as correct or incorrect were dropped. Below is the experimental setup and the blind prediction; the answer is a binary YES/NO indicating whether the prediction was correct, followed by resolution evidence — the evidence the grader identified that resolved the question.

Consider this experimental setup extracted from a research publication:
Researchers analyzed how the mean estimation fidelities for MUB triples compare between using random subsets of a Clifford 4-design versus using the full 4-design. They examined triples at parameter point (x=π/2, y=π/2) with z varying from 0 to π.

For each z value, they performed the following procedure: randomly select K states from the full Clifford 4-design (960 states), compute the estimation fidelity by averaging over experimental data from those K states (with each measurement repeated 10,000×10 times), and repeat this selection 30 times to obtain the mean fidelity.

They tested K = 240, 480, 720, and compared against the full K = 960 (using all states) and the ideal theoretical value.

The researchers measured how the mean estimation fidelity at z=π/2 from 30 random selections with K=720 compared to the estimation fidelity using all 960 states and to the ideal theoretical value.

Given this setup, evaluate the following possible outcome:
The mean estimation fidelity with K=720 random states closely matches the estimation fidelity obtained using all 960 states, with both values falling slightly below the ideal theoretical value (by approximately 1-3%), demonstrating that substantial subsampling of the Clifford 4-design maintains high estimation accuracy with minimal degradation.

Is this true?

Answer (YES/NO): NO